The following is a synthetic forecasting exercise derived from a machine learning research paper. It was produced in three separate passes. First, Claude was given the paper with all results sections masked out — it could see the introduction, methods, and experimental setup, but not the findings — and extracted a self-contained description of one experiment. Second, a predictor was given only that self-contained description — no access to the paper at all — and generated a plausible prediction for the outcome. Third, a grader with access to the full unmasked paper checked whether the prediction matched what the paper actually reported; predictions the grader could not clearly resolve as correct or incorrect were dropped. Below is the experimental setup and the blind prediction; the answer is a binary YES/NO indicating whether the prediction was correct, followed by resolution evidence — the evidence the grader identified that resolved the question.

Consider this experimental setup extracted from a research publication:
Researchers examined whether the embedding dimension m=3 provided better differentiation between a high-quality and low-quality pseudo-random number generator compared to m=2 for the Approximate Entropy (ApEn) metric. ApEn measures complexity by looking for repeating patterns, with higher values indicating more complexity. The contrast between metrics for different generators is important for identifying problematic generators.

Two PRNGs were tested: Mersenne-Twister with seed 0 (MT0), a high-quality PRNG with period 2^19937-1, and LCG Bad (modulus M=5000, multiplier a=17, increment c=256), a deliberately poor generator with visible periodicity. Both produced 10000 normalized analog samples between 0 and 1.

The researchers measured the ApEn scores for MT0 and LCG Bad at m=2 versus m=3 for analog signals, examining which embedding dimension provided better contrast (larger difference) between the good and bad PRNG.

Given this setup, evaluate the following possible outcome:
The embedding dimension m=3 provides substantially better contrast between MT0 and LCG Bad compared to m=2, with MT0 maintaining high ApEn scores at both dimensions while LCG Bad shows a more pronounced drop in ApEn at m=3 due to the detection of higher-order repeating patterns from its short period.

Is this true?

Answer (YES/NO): YES